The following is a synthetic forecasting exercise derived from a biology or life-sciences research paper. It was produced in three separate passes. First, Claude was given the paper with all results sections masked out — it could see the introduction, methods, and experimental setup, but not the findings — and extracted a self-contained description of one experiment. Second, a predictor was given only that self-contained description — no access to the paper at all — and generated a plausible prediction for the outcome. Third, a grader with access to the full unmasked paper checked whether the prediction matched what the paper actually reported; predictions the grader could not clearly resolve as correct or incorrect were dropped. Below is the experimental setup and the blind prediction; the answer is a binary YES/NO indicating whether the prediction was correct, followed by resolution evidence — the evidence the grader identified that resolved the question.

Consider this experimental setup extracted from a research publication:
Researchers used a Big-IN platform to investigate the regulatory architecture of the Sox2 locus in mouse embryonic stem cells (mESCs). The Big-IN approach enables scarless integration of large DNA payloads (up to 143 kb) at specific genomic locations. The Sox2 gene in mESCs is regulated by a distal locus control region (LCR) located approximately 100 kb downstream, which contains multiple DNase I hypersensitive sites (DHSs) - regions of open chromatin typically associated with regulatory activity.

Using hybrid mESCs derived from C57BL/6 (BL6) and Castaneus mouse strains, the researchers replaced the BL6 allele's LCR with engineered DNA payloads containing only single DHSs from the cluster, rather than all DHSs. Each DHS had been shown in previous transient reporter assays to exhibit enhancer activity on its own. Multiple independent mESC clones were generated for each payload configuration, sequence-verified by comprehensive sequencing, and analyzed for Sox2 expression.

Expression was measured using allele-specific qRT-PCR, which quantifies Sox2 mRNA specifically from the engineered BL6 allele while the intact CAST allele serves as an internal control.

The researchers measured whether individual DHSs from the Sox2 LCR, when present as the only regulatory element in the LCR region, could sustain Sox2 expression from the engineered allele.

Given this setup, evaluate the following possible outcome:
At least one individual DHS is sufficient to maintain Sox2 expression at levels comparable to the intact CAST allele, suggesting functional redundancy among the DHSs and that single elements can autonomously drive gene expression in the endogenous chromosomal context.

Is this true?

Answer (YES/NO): NO